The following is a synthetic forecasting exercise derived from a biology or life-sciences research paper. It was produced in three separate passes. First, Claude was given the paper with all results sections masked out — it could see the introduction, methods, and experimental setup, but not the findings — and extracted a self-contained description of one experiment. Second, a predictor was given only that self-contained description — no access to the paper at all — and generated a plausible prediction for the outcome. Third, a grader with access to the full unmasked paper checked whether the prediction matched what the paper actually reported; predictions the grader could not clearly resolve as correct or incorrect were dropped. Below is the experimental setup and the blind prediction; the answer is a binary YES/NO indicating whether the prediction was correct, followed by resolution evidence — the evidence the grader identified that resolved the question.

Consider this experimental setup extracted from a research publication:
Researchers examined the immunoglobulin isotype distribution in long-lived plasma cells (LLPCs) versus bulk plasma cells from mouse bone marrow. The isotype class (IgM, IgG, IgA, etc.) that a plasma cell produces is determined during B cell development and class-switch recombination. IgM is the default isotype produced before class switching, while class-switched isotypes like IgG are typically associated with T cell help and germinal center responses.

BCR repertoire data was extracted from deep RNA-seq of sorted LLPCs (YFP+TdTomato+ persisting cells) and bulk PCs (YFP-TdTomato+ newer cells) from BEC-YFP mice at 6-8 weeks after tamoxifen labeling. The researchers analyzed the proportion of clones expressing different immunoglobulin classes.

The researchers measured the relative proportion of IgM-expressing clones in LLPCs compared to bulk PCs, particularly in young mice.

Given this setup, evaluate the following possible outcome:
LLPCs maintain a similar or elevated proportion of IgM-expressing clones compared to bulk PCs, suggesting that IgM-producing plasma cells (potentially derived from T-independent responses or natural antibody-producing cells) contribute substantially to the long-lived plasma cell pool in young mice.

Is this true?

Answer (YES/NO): YES